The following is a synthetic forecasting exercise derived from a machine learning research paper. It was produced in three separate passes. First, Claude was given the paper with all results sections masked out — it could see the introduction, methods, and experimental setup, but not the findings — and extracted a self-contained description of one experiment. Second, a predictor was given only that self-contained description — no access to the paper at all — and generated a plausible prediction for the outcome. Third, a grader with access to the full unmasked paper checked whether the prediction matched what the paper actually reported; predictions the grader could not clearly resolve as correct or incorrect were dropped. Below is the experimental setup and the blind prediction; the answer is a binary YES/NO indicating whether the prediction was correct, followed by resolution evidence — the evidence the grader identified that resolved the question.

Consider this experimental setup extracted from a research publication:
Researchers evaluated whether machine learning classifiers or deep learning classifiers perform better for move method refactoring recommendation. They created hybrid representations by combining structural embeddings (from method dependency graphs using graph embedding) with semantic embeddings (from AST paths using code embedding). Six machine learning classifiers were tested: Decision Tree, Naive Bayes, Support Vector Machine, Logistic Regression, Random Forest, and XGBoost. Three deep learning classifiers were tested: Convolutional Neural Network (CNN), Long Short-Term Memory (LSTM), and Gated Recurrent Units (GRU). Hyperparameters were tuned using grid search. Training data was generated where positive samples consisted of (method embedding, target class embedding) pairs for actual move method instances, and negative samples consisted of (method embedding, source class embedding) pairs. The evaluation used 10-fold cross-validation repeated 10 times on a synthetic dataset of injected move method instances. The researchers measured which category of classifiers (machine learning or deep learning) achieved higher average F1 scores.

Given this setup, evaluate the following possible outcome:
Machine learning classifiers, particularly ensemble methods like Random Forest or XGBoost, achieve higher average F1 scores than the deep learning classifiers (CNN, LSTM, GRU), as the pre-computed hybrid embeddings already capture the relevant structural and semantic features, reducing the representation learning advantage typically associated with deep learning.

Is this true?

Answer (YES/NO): YES